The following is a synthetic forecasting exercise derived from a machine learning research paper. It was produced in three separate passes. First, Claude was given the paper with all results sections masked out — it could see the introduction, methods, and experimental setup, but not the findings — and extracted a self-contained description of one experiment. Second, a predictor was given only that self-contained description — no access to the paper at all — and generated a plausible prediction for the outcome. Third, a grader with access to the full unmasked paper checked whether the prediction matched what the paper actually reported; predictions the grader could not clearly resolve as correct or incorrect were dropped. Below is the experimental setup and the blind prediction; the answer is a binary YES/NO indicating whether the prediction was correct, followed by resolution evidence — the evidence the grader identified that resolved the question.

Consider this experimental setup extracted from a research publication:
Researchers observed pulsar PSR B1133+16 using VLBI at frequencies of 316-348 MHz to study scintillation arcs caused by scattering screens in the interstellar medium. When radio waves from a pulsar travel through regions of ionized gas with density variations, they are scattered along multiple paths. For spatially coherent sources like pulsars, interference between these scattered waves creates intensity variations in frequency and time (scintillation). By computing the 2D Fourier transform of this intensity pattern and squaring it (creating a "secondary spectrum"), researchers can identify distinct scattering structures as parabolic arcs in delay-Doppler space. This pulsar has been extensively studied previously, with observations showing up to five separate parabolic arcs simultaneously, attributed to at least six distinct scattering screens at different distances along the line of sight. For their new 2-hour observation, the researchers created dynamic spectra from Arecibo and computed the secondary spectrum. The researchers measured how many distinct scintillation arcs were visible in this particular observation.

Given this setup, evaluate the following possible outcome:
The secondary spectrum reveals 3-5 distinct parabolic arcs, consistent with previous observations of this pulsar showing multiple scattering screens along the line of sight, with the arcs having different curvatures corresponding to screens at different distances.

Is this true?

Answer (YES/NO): YES